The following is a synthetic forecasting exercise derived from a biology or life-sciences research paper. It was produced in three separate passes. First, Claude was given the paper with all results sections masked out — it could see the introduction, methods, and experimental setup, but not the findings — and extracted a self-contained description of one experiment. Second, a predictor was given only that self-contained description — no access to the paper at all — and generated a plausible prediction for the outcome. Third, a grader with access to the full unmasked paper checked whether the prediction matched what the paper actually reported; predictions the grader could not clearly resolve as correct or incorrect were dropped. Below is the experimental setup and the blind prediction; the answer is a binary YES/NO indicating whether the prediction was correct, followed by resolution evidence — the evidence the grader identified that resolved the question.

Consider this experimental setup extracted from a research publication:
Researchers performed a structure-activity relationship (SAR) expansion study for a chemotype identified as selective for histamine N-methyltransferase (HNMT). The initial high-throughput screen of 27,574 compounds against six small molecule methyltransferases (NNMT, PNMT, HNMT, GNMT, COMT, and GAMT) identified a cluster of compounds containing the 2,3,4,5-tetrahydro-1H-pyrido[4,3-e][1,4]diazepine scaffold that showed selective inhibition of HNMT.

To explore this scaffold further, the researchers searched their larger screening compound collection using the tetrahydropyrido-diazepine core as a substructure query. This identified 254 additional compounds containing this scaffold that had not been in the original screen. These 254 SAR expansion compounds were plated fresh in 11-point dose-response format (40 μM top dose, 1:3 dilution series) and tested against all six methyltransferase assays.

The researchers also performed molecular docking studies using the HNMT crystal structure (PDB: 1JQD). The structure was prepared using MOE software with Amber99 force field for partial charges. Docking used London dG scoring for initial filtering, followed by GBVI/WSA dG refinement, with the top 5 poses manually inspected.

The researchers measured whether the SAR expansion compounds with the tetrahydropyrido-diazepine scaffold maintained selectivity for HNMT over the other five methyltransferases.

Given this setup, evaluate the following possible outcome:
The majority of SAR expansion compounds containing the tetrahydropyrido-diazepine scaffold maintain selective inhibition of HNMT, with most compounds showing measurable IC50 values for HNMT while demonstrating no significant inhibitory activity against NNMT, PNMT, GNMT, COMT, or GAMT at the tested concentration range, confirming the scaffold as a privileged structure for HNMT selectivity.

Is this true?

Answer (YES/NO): NO